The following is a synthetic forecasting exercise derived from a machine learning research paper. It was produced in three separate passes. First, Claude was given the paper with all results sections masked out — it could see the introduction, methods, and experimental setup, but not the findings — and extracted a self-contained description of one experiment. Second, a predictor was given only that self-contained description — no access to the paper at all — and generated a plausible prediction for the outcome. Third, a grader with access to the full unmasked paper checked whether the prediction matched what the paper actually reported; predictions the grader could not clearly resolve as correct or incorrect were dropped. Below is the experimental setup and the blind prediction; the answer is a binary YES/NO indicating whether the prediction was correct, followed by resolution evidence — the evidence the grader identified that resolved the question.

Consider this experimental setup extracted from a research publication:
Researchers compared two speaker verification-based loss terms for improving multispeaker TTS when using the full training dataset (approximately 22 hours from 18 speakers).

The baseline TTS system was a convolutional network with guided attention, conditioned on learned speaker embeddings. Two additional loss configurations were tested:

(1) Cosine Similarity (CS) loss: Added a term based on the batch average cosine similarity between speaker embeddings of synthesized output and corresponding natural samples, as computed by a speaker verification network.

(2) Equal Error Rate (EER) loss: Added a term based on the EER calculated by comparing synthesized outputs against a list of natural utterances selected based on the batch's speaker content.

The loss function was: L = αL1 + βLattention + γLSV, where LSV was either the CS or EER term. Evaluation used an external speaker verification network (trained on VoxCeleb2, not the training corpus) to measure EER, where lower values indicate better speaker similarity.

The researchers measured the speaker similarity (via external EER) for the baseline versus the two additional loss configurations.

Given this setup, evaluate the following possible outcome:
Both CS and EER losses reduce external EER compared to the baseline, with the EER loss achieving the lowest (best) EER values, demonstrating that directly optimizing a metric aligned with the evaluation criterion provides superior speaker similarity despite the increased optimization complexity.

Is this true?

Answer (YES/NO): NO